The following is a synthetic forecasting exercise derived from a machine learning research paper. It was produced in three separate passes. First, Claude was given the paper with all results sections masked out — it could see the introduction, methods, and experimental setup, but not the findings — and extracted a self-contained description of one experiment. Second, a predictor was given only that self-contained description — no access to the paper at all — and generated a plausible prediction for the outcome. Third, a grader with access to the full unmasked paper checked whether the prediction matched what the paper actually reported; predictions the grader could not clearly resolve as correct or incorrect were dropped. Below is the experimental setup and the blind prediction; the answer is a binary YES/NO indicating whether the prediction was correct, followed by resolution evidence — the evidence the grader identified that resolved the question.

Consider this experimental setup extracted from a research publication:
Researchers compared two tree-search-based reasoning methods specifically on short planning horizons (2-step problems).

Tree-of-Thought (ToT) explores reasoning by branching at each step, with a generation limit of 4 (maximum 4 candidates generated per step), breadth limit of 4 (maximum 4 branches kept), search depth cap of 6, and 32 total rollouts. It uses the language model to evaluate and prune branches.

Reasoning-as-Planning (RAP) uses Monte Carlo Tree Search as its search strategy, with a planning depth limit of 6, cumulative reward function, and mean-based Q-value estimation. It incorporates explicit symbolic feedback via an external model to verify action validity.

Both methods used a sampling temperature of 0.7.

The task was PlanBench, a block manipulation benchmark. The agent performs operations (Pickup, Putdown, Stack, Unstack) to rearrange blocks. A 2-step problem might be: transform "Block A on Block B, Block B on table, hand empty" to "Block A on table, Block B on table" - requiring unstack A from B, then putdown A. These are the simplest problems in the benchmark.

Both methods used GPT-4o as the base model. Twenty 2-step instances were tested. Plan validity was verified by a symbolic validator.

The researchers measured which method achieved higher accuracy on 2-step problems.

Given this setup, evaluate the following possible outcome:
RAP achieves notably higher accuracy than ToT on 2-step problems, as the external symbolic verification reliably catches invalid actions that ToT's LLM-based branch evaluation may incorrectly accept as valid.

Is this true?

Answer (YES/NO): YES